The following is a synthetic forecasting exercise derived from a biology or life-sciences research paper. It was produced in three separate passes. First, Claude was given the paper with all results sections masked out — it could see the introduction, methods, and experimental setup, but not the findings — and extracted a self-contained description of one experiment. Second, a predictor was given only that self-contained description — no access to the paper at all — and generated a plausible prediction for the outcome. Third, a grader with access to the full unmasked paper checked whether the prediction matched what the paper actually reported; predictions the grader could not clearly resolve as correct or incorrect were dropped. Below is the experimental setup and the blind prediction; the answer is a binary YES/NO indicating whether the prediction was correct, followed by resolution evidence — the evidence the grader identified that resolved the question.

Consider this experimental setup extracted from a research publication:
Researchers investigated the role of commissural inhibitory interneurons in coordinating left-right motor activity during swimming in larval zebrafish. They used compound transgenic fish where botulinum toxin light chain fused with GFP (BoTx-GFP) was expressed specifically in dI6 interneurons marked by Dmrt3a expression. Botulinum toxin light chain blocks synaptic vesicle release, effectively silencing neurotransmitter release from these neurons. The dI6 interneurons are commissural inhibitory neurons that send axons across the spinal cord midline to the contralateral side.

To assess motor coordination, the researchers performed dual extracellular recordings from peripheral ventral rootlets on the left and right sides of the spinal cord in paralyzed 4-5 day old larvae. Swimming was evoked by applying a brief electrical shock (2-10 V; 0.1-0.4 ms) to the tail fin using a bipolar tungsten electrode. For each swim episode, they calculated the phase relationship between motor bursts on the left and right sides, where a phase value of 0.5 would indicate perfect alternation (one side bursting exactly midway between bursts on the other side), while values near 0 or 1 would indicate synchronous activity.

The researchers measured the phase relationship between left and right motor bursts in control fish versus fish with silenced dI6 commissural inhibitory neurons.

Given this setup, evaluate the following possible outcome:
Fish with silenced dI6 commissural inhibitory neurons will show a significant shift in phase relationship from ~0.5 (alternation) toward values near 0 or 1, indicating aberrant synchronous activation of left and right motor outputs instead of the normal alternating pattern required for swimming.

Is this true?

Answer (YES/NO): YES